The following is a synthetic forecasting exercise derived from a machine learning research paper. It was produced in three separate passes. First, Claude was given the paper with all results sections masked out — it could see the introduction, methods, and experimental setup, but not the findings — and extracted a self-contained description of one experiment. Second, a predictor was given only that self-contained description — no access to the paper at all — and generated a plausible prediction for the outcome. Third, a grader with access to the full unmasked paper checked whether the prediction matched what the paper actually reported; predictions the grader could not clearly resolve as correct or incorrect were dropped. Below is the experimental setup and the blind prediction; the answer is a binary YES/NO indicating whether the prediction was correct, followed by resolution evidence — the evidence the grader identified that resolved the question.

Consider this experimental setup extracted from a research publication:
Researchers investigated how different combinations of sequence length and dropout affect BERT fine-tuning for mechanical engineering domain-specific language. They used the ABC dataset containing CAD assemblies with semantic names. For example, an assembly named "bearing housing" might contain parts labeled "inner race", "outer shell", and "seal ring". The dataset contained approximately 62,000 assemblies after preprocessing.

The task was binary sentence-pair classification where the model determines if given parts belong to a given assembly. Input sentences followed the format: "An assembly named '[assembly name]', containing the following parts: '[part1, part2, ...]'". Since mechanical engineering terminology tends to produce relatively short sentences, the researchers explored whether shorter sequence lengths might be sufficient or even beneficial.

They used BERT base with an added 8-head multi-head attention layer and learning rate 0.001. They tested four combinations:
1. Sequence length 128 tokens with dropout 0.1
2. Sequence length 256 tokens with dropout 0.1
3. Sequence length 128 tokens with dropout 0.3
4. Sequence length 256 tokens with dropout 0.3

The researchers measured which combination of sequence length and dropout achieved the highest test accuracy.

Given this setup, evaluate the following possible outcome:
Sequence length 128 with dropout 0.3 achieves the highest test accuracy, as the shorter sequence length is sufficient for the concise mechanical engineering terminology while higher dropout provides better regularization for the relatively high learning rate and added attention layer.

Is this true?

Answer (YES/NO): NO